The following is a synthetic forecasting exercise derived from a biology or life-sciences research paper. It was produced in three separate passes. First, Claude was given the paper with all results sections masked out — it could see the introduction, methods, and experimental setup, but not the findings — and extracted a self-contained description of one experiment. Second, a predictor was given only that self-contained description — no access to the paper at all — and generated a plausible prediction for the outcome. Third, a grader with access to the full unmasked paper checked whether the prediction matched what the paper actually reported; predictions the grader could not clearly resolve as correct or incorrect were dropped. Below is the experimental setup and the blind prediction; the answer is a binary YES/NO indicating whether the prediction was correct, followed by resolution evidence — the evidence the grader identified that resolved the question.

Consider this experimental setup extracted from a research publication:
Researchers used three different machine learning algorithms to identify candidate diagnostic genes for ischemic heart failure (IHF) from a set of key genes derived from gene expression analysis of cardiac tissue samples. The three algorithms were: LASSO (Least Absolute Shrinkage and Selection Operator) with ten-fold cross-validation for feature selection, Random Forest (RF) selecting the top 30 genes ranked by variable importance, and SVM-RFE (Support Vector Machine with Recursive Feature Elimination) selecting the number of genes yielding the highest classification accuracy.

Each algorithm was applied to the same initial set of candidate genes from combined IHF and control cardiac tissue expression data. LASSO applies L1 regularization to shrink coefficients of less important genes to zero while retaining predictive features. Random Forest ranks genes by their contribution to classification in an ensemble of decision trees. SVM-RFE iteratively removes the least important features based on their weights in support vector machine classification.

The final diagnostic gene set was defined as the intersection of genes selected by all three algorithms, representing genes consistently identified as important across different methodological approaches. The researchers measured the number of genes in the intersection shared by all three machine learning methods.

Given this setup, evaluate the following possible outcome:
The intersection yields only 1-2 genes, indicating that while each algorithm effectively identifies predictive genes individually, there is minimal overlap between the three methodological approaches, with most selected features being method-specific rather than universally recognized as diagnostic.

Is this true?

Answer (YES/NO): NO